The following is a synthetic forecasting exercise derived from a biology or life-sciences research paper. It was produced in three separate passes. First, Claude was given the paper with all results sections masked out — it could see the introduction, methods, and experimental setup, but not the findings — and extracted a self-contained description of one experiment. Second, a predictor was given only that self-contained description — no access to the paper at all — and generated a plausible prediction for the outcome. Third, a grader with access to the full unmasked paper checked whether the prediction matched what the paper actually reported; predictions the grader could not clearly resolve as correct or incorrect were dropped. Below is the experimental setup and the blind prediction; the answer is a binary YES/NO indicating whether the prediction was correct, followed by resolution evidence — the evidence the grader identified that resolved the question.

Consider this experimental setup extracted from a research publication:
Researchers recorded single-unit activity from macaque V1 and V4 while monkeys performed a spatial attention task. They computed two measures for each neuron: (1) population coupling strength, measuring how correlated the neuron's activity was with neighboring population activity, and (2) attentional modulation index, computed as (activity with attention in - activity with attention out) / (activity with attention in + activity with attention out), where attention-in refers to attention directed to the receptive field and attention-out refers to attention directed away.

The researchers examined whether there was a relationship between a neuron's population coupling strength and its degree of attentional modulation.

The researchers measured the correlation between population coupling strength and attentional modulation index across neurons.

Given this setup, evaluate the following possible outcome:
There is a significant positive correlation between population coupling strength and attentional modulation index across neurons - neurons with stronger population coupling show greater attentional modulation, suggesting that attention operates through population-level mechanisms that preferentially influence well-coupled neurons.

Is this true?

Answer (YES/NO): YES